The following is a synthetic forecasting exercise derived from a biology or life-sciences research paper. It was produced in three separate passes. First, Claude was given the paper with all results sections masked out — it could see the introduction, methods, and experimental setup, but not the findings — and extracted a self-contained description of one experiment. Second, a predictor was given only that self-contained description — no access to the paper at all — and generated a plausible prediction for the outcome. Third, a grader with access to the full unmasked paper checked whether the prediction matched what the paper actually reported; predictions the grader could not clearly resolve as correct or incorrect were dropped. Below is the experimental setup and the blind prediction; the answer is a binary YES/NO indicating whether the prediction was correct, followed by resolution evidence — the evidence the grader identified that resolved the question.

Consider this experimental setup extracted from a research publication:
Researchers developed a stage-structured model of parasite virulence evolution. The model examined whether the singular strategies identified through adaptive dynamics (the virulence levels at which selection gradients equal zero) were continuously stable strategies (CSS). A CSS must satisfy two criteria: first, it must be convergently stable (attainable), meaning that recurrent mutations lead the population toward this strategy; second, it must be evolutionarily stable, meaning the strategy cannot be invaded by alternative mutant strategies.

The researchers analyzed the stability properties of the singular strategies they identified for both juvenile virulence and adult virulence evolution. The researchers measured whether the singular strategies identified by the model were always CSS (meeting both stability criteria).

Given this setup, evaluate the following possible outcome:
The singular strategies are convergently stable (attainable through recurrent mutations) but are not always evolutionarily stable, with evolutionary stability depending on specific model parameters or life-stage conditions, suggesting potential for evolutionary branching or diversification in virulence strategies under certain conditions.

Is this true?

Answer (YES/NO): NO